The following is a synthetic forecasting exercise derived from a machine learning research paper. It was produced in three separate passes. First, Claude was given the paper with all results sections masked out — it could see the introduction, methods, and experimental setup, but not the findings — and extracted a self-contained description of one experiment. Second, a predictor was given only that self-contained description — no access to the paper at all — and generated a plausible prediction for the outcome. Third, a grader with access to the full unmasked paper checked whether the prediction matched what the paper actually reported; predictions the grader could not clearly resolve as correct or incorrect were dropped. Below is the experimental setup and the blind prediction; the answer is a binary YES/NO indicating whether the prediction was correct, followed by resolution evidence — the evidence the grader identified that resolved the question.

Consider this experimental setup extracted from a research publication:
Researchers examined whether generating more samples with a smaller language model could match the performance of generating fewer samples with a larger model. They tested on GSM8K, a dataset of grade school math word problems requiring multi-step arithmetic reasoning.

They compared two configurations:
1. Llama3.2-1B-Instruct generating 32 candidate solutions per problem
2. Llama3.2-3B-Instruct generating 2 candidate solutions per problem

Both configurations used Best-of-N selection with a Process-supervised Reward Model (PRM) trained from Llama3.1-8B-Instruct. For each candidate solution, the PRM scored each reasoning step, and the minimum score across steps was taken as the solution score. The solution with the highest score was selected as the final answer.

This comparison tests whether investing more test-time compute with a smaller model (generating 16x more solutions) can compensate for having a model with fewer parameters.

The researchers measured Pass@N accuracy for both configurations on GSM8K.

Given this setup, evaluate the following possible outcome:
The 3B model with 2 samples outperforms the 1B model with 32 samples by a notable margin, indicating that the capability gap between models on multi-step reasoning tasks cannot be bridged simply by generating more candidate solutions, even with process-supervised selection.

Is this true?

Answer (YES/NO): YES